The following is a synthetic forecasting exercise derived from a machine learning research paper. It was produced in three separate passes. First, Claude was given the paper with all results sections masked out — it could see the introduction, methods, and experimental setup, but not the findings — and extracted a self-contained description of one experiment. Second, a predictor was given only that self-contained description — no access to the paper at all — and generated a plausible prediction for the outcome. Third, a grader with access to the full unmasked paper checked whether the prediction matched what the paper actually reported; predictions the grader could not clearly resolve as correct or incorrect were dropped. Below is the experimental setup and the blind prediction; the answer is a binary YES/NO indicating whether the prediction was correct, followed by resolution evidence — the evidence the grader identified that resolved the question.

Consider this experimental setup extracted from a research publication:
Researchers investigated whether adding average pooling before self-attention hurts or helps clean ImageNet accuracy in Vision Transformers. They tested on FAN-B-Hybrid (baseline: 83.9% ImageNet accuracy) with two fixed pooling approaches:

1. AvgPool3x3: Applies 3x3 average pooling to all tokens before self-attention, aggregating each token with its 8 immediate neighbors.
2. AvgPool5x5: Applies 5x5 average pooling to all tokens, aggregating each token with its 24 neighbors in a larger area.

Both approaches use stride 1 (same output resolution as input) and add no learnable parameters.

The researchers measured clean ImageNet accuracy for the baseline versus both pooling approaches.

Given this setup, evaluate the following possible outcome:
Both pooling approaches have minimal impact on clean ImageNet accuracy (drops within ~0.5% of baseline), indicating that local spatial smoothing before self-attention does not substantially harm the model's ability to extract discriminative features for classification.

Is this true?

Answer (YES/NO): NO